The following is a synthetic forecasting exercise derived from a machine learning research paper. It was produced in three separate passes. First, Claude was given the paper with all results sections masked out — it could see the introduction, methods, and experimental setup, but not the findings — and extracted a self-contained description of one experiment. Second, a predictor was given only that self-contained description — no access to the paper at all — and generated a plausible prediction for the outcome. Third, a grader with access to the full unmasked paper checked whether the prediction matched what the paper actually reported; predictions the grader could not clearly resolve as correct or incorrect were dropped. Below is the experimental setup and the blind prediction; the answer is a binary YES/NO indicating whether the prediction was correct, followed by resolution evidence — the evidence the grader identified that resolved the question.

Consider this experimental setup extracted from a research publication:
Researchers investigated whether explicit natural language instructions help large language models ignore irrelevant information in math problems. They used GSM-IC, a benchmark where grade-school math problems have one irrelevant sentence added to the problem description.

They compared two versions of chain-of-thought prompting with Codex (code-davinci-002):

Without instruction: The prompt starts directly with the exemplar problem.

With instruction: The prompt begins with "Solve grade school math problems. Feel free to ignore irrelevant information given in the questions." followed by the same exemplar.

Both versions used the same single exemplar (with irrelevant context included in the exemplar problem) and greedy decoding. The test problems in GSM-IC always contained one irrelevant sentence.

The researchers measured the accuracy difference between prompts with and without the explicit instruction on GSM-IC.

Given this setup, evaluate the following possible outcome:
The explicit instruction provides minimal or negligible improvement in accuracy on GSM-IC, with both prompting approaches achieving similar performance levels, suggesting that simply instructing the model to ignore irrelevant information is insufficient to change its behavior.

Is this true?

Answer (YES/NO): NO